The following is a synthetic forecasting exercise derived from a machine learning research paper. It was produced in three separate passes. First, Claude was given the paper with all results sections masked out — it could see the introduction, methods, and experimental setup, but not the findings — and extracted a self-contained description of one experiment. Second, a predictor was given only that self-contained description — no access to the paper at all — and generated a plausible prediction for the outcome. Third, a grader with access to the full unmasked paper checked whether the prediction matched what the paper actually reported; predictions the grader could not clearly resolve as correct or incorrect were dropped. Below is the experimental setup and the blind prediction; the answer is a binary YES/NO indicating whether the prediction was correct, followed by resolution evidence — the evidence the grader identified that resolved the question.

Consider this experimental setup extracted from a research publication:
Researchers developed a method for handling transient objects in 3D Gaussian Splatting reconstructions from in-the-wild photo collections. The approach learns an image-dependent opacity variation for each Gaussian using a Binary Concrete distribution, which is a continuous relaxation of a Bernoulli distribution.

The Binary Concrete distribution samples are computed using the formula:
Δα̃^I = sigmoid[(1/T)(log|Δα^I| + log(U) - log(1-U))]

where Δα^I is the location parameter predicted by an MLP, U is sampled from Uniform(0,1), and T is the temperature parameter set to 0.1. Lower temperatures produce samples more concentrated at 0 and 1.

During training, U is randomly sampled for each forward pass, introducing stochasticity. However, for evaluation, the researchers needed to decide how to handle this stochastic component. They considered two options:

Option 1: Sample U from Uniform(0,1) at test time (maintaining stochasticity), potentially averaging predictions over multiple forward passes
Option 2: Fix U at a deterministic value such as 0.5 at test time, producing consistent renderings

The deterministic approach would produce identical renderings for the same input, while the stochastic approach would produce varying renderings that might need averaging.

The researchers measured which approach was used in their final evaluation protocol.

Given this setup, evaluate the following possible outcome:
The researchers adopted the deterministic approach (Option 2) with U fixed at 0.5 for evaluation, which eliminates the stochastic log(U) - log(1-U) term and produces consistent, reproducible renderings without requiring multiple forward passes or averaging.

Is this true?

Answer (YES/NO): YES